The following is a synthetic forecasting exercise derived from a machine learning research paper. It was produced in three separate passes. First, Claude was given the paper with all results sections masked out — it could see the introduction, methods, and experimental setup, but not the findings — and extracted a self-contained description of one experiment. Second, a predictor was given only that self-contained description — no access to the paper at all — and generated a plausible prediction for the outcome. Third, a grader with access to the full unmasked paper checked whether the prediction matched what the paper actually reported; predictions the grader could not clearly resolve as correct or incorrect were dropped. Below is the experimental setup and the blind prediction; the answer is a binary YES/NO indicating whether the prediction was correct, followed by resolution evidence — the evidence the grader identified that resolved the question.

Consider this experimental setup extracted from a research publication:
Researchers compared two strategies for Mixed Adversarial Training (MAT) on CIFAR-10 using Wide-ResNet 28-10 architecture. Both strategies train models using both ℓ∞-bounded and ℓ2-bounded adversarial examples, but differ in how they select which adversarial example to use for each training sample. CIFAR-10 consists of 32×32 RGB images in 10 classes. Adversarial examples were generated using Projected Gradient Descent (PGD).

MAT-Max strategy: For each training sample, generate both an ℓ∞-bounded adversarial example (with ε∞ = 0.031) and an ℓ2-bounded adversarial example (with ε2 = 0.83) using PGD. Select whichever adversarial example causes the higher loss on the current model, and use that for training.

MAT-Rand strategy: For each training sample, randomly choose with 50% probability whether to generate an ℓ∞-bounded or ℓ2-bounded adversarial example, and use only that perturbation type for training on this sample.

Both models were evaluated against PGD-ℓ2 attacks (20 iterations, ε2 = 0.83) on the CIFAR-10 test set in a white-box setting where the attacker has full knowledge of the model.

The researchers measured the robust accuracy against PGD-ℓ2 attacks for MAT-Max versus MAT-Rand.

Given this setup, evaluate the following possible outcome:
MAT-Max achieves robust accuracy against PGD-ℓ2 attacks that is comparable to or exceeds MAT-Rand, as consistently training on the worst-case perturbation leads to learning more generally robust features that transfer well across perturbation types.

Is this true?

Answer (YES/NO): NO